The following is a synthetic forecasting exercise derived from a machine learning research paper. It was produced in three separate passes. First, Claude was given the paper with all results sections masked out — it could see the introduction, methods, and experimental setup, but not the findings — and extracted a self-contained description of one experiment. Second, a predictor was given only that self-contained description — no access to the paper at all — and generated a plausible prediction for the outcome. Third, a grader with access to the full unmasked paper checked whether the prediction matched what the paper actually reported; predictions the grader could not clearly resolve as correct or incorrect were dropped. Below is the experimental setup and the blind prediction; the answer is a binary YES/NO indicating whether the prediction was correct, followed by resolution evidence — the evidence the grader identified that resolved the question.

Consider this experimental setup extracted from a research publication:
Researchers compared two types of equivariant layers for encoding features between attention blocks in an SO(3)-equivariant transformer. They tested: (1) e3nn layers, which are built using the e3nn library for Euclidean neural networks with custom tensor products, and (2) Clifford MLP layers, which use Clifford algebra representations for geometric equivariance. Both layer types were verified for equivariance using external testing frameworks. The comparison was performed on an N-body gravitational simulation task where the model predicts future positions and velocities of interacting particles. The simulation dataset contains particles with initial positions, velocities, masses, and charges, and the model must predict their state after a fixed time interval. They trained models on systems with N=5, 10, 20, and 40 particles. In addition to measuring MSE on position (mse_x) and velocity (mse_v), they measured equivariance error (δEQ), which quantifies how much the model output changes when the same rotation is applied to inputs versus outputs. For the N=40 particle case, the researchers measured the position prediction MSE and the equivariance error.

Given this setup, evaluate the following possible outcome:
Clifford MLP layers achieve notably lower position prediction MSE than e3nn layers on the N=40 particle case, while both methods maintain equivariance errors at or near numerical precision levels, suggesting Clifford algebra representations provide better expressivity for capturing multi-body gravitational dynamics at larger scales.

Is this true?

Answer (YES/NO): NO